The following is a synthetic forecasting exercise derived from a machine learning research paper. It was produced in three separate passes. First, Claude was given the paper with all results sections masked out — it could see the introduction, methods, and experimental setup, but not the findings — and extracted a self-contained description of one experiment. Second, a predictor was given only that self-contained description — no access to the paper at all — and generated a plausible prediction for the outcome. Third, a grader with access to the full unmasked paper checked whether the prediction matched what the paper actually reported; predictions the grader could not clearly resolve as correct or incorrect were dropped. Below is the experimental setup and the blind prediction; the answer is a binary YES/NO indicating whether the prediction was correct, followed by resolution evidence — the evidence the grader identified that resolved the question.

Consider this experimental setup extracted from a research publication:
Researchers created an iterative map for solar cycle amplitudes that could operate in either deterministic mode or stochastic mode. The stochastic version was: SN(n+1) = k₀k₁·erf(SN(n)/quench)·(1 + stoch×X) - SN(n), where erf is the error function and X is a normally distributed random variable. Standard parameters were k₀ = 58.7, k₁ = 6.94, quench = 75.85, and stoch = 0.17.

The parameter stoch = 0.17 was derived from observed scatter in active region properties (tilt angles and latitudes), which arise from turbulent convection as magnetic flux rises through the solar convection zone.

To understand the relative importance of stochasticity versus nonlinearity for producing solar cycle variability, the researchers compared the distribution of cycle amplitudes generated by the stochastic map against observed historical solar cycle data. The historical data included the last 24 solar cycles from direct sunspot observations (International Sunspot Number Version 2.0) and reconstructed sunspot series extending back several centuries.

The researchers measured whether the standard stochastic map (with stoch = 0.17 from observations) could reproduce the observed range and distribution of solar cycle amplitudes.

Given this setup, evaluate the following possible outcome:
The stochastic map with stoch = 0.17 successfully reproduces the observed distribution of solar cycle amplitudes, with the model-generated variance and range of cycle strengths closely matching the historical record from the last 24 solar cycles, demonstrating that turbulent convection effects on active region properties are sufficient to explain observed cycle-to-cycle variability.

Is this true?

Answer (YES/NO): NO